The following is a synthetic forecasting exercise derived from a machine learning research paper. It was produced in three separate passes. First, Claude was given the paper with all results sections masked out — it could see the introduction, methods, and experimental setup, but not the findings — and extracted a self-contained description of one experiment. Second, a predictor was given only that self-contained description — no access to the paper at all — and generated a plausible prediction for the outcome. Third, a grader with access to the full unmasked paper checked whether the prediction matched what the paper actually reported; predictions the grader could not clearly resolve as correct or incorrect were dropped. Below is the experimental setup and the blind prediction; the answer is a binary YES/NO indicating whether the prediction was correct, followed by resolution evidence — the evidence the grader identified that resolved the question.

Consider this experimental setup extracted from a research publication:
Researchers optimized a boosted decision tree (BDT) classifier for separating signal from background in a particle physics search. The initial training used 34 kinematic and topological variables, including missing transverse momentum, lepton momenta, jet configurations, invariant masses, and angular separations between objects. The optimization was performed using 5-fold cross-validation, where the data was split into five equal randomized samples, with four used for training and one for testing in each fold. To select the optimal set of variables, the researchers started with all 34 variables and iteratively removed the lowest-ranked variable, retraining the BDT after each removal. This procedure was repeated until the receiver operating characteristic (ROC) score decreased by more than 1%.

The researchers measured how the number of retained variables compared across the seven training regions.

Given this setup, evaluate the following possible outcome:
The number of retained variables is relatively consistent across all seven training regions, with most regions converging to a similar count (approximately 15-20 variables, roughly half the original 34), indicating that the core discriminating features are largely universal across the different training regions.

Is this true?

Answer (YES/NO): NO